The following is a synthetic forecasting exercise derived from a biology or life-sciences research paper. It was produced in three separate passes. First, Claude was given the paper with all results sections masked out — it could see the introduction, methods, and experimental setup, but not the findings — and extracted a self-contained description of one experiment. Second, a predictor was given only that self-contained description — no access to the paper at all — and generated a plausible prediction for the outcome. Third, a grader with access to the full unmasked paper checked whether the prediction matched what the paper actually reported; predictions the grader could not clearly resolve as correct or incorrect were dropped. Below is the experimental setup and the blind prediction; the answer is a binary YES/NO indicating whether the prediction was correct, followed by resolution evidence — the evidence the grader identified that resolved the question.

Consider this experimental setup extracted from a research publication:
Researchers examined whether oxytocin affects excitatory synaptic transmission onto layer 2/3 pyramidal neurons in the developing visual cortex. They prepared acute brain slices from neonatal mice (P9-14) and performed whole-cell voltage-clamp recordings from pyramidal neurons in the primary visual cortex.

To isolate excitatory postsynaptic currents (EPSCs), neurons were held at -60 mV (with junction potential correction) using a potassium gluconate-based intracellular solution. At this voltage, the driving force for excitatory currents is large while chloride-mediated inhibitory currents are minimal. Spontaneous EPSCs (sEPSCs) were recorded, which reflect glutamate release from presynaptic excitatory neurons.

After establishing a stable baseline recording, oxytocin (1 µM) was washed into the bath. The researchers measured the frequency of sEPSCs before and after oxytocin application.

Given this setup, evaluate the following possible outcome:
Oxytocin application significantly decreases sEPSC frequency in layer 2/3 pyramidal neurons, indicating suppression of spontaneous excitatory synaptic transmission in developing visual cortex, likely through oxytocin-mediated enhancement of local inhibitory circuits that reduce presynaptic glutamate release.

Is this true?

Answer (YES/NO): NO